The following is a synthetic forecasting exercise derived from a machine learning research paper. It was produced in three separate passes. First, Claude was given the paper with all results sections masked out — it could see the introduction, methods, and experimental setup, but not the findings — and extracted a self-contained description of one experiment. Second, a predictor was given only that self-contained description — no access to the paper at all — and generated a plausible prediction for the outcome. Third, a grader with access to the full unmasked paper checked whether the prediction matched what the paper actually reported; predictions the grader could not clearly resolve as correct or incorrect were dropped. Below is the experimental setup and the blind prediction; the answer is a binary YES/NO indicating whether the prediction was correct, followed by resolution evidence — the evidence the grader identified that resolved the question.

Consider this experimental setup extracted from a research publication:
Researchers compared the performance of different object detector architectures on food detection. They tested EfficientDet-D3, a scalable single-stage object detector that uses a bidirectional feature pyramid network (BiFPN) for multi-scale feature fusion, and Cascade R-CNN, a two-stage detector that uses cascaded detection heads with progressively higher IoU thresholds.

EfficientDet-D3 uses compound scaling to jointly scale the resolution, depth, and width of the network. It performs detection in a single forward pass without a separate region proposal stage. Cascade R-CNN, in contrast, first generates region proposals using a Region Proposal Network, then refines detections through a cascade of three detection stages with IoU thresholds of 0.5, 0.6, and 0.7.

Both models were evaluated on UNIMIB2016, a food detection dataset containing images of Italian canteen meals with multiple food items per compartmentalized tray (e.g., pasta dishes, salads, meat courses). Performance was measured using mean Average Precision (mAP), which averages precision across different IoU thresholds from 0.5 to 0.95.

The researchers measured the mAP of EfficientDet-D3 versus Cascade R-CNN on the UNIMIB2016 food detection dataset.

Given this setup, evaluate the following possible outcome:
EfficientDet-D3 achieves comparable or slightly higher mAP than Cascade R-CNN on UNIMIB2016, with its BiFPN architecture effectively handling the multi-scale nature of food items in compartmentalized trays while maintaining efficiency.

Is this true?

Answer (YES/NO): NO